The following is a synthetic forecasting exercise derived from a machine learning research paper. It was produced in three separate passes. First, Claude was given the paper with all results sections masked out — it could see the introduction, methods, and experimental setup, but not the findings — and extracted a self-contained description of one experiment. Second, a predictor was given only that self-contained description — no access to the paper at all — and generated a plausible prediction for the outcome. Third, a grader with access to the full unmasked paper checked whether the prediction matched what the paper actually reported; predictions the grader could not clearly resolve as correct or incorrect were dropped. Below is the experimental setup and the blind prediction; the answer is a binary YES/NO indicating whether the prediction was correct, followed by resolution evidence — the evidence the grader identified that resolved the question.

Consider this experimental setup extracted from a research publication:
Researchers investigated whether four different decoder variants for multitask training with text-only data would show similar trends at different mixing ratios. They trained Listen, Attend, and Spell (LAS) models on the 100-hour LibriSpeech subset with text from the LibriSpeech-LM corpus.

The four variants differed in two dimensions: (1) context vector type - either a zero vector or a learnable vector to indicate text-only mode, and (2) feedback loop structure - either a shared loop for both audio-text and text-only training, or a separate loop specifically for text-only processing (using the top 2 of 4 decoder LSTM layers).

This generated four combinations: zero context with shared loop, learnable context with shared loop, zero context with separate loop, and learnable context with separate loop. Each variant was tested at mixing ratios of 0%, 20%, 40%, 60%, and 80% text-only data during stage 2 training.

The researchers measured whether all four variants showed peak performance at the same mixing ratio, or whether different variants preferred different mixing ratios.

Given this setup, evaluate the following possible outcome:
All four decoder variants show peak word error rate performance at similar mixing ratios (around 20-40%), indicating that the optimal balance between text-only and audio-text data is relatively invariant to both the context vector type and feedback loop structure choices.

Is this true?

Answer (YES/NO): NO